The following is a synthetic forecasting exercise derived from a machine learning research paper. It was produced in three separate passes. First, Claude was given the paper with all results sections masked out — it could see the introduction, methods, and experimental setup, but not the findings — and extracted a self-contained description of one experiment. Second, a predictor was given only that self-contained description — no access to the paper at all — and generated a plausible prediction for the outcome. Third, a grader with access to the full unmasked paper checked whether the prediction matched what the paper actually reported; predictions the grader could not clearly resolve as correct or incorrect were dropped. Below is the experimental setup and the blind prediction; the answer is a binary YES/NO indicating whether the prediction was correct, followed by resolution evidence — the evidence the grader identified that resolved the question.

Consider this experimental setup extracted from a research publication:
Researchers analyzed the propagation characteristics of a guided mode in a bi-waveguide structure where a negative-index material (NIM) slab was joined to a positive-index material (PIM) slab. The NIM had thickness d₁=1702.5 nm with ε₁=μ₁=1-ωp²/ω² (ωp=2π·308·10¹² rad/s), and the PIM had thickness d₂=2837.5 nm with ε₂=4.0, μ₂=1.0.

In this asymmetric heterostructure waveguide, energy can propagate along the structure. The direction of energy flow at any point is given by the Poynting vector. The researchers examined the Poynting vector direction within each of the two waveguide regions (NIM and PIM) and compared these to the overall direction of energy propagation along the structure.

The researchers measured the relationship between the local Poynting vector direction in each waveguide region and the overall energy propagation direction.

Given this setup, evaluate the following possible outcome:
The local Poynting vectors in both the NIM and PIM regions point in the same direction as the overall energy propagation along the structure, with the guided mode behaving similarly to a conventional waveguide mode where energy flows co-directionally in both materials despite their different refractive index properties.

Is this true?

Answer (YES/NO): NO